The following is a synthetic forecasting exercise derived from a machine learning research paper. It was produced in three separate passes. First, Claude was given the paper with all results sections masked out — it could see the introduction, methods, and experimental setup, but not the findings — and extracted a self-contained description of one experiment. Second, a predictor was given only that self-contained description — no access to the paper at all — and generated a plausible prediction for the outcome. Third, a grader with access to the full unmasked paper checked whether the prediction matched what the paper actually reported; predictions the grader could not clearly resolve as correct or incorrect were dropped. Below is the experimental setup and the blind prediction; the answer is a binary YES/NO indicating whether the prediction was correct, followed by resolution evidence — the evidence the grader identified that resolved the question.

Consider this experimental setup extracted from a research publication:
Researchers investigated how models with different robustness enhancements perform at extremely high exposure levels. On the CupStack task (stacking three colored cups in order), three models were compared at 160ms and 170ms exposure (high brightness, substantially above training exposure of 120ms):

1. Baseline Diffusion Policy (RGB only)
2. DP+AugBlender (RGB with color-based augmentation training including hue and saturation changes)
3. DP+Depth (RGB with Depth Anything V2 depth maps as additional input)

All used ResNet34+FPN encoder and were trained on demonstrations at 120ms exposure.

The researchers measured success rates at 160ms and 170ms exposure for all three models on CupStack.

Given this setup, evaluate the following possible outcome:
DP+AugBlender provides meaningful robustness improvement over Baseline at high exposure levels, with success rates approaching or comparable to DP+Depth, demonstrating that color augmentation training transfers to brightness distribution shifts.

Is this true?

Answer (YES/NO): NO